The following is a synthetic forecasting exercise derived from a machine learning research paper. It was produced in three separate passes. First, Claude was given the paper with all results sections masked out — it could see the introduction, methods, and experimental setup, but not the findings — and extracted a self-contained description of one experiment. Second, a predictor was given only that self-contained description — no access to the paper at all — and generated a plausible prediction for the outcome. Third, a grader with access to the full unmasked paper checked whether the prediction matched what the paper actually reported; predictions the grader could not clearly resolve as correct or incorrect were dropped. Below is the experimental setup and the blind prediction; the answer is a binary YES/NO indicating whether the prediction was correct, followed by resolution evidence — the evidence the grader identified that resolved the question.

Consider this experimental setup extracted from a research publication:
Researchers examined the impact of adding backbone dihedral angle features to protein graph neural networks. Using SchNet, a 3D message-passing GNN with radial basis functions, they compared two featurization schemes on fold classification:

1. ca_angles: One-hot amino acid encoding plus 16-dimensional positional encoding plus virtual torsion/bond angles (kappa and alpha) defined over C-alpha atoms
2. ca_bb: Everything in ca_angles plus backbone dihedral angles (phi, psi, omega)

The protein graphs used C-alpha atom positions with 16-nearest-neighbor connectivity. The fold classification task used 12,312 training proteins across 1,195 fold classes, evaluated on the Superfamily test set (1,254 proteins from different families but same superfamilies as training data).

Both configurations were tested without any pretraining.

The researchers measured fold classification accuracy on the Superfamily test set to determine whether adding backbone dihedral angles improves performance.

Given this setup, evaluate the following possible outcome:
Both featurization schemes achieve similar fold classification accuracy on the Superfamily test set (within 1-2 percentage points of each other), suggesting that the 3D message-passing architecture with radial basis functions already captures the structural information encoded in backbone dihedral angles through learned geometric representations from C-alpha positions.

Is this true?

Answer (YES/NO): YES